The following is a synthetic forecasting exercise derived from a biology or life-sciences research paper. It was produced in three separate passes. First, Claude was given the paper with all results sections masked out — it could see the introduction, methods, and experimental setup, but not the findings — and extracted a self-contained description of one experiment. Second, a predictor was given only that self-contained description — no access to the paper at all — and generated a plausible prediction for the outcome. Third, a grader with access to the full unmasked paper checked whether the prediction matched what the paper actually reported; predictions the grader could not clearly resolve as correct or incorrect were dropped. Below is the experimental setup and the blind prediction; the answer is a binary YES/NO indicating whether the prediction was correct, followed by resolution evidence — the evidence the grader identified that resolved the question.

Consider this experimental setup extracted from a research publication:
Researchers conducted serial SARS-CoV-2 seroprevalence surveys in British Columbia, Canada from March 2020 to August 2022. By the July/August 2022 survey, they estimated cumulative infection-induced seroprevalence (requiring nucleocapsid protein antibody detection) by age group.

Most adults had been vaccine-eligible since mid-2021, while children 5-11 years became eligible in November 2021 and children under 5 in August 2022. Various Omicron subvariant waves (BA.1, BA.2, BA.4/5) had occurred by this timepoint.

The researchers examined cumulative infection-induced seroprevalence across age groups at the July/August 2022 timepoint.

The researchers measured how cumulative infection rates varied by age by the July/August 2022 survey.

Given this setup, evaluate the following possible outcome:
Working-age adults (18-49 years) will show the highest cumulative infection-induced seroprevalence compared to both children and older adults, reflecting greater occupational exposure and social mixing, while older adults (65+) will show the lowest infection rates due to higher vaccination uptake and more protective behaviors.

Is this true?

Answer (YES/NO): NO